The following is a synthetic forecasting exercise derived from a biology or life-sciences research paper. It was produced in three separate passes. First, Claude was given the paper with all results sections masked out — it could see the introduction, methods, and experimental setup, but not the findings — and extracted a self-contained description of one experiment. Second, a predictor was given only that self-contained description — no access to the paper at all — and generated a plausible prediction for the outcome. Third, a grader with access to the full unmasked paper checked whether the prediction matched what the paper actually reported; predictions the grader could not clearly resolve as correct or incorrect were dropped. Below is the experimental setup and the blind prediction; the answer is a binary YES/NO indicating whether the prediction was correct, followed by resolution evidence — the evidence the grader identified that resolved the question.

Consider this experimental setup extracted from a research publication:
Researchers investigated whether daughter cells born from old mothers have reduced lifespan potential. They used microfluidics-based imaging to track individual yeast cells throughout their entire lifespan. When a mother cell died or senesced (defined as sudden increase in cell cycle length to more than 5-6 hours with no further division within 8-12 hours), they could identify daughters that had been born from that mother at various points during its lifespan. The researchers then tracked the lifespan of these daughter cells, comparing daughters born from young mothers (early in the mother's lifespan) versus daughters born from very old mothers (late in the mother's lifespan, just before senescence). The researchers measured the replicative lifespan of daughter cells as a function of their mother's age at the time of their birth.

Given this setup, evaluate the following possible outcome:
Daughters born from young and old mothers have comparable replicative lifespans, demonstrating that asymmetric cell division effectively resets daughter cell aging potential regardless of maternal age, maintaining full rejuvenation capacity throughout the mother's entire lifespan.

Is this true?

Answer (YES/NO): NO